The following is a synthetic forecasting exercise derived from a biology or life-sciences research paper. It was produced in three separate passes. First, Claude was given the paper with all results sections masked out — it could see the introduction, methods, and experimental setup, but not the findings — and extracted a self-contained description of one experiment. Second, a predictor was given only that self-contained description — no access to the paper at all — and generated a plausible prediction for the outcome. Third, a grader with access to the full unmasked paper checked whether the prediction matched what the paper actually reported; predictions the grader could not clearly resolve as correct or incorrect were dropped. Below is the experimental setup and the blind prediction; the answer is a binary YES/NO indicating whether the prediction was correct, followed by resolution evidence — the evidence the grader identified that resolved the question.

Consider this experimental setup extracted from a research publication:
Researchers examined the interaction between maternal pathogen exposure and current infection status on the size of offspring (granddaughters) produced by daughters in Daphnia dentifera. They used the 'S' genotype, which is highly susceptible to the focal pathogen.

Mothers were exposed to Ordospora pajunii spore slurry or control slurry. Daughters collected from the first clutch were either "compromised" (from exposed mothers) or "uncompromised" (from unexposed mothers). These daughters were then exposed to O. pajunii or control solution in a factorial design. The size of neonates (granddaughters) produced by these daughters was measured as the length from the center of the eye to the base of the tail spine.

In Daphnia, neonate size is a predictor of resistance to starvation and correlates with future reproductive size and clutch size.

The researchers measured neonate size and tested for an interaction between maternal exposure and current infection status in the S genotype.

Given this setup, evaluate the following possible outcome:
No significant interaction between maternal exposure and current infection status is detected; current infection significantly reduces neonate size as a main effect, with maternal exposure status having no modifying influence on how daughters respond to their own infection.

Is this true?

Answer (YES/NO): NO